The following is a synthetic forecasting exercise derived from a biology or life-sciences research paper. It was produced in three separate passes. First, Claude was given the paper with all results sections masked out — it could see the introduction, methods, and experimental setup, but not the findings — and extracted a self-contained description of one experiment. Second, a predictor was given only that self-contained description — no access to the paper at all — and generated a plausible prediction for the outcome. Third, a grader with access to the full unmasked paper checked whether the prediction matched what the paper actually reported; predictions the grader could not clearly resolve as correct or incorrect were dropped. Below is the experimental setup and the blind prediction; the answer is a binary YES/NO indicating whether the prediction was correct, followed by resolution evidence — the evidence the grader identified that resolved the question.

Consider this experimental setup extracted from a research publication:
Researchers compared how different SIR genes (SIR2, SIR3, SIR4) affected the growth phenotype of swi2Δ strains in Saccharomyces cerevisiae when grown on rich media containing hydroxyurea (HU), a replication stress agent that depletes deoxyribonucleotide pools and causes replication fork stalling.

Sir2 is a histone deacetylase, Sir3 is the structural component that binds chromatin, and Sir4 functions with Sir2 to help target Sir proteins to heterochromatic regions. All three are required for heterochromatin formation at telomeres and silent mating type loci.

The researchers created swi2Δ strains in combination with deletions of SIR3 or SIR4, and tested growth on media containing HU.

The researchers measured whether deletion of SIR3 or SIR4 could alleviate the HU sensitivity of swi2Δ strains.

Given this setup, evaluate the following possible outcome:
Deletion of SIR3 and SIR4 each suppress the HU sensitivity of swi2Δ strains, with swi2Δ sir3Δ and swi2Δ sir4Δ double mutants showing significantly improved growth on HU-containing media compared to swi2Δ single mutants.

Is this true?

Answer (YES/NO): YES